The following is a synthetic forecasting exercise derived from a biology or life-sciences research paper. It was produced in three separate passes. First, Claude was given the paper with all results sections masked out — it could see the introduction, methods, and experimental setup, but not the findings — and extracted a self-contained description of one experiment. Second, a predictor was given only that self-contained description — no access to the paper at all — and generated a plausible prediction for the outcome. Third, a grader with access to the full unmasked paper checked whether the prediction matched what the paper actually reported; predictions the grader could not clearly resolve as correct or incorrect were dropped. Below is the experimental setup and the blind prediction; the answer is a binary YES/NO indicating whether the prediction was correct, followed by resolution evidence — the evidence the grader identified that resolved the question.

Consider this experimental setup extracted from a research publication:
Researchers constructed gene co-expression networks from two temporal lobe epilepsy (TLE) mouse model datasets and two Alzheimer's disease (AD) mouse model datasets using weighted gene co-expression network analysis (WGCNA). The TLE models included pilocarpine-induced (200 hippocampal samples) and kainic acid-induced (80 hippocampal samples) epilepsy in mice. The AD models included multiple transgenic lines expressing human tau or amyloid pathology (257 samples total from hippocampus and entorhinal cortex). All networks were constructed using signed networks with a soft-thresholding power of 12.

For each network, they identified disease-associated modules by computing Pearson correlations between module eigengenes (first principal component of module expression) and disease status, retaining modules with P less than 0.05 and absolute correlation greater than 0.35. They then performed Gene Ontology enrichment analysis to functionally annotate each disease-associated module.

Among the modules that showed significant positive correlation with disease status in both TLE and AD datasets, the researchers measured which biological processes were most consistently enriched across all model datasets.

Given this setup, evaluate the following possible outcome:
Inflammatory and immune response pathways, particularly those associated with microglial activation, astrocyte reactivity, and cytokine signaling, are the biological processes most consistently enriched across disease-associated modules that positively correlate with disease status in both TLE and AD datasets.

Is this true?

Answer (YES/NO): NO